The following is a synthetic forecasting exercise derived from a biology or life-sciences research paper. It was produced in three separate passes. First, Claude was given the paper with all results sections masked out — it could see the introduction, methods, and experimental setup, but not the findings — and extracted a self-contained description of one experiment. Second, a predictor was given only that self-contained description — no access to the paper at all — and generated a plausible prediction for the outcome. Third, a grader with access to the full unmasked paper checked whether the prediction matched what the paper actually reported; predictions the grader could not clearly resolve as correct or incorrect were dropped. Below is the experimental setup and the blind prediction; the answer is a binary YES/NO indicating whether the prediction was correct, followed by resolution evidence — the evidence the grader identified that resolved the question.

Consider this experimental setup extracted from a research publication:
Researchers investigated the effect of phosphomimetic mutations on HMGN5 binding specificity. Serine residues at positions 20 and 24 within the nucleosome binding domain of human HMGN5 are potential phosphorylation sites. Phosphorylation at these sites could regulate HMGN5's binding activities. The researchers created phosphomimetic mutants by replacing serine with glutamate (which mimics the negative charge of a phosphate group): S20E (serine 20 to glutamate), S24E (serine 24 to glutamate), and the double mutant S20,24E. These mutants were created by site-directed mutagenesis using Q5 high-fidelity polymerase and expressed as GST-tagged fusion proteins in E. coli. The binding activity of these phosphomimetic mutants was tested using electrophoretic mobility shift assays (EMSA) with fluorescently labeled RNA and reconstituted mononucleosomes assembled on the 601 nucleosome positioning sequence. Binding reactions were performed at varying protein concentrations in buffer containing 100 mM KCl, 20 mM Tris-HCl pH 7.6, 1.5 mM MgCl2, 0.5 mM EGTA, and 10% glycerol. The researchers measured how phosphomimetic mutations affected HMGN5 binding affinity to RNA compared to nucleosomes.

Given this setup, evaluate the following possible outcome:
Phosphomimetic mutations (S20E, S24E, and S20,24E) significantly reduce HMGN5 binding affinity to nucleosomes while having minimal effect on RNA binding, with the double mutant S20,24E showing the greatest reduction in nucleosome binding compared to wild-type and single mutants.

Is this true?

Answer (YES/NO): NO